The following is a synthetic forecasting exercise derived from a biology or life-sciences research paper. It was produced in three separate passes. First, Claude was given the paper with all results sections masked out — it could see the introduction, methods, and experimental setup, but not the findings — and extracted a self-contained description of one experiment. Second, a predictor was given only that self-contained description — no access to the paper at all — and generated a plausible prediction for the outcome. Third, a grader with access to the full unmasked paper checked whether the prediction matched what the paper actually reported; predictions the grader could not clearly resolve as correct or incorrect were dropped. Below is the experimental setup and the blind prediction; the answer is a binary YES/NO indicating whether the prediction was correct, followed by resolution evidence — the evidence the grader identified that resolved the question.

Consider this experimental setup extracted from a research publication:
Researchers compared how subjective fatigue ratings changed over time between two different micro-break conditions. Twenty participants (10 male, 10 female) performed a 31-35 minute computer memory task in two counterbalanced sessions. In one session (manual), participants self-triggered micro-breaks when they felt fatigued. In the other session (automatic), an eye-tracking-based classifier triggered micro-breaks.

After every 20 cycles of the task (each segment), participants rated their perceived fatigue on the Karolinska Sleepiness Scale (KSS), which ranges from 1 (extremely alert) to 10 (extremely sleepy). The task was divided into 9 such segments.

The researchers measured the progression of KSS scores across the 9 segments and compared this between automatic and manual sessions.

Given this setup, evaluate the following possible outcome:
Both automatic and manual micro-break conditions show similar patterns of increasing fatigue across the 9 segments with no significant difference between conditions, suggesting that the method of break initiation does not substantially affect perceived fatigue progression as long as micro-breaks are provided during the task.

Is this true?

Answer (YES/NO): YES